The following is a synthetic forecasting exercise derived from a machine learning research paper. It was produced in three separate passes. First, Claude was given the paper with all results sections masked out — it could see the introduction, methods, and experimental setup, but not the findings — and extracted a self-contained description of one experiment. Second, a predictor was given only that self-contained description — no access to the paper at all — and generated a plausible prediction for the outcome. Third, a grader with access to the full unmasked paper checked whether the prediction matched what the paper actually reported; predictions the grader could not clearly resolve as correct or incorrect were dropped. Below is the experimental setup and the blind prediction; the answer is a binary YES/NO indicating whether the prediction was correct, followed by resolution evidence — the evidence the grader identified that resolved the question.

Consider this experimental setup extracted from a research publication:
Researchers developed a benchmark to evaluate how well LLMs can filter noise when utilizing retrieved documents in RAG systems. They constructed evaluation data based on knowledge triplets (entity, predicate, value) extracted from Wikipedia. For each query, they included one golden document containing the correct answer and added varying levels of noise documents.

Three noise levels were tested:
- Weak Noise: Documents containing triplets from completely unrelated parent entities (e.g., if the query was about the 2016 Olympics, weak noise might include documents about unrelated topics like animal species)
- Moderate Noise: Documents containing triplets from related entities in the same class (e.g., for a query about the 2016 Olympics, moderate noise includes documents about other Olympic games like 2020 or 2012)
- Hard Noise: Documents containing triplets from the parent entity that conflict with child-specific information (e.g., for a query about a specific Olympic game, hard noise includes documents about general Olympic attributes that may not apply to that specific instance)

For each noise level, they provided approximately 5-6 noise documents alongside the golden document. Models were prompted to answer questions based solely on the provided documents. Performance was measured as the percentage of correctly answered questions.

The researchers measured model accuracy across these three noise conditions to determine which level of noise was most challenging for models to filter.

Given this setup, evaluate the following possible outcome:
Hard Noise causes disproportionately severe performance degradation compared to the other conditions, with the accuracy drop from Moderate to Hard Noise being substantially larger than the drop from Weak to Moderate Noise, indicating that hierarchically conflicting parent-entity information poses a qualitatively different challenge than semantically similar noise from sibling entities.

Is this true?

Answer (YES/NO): NO